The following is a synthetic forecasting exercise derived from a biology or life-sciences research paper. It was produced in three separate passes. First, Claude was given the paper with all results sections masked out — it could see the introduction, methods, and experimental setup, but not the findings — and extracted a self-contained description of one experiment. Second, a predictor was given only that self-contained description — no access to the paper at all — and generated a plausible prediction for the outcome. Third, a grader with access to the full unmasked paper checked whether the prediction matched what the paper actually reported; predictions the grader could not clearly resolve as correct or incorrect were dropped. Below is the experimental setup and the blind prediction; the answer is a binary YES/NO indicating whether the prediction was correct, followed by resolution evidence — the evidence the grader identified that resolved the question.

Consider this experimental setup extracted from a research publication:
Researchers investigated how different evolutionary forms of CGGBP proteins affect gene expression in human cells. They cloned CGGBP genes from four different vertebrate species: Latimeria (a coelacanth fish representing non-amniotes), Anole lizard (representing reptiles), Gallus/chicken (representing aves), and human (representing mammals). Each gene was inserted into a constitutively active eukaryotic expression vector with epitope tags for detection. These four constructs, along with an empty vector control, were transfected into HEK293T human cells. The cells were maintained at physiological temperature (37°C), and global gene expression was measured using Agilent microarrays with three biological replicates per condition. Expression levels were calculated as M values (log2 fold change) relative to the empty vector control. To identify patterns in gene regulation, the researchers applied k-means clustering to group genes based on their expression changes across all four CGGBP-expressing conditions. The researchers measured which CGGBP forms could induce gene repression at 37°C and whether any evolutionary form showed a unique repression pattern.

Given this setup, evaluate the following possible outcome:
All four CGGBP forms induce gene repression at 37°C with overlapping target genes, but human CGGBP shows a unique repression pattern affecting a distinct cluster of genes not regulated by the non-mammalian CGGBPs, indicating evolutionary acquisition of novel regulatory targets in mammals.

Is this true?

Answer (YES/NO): YES